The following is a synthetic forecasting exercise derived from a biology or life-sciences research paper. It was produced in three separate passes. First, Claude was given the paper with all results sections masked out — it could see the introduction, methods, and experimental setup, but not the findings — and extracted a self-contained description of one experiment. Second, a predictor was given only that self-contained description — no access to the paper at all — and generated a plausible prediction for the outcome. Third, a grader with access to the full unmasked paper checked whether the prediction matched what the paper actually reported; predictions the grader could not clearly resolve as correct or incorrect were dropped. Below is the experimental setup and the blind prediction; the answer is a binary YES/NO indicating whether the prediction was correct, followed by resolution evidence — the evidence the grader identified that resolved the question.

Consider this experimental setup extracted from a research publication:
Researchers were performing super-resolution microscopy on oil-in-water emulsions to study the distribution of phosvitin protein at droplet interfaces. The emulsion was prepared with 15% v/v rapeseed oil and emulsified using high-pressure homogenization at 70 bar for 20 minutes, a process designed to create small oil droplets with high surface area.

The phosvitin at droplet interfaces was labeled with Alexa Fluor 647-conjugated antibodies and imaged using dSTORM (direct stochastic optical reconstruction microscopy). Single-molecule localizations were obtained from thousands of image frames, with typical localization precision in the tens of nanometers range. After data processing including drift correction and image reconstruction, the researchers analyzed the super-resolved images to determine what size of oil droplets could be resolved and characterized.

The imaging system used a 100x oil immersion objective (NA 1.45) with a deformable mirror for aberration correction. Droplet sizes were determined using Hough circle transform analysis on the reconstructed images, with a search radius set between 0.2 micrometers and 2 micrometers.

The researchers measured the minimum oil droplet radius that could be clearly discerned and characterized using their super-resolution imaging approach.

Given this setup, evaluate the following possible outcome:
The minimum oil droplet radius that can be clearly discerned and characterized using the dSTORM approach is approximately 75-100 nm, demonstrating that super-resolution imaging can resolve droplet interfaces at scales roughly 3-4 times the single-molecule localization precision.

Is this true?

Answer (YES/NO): NO